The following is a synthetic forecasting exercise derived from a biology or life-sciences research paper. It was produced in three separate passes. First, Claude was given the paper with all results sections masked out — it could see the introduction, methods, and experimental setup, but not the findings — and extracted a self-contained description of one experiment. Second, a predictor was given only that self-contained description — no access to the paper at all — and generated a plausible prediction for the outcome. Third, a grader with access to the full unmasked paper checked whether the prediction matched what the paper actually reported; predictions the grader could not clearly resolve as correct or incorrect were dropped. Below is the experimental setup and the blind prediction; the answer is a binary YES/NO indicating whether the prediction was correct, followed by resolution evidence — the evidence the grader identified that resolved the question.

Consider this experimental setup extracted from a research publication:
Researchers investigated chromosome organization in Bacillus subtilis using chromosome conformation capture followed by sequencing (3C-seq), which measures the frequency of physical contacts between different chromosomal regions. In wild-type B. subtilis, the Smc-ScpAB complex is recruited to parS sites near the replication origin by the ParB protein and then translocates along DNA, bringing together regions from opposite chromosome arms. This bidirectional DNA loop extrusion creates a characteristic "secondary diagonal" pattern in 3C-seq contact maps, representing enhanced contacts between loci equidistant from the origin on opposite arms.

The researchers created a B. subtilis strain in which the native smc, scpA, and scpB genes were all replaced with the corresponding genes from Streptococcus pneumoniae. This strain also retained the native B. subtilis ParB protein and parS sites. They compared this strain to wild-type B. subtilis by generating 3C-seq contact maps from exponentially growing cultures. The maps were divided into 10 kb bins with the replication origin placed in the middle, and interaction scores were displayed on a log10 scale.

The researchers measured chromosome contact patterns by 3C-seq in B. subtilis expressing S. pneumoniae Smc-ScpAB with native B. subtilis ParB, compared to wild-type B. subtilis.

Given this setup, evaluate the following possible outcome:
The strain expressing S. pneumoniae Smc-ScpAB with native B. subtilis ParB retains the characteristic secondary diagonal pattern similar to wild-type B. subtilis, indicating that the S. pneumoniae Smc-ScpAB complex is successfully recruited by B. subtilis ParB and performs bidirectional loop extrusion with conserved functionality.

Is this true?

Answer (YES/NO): NO